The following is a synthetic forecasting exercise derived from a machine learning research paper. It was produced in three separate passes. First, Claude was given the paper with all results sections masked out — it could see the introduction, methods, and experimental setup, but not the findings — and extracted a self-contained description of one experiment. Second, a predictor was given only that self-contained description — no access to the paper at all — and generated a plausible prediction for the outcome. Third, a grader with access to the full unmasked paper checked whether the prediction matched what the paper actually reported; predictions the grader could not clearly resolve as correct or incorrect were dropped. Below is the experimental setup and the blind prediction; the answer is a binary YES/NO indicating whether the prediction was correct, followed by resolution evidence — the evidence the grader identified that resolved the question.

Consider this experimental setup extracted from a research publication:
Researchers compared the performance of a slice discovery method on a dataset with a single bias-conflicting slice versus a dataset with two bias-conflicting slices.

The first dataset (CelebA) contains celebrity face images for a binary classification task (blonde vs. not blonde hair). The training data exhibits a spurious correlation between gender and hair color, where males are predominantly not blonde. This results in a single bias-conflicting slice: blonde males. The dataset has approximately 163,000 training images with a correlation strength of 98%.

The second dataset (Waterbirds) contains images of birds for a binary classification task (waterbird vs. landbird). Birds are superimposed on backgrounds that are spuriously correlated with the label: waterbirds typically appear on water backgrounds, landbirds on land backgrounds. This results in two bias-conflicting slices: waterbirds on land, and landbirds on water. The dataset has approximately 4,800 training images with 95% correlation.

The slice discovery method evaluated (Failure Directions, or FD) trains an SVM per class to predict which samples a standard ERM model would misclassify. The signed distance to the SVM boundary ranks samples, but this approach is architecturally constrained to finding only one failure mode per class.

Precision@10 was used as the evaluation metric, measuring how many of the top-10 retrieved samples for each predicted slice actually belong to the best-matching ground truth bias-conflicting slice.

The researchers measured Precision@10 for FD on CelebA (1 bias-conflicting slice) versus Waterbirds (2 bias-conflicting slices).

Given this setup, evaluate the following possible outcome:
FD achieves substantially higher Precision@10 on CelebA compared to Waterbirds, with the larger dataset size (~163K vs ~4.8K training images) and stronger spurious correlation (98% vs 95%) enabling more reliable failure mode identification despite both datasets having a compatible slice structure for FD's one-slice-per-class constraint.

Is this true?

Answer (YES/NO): NO